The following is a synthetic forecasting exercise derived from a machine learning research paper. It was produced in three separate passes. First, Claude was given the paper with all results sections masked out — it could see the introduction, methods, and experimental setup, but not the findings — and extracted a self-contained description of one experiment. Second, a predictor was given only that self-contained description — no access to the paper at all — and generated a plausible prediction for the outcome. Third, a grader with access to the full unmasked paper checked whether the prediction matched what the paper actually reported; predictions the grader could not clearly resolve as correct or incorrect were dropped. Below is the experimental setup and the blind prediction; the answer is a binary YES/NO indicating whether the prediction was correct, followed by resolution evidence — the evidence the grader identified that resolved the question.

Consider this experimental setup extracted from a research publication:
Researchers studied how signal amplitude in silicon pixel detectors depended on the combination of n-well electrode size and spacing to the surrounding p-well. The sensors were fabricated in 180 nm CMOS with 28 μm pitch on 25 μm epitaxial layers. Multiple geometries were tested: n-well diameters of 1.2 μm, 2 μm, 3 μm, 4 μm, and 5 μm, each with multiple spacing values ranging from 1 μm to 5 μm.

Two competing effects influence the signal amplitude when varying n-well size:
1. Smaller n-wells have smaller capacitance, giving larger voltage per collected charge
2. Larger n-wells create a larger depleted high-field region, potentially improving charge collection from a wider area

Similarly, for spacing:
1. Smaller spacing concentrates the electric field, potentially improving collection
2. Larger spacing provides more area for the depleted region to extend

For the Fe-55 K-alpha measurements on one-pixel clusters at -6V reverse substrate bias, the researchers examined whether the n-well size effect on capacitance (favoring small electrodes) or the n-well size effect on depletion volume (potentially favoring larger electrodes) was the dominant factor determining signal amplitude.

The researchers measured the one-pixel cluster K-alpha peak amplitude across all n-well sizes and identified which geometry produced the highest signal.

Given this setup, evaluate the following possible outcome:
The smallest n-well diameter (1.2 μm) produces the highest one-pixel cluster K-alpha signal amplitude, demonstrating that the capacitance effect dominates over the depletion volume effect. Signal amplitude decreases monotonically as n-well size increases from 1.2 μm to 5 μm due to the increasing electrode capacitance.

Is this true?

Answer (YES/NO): NO